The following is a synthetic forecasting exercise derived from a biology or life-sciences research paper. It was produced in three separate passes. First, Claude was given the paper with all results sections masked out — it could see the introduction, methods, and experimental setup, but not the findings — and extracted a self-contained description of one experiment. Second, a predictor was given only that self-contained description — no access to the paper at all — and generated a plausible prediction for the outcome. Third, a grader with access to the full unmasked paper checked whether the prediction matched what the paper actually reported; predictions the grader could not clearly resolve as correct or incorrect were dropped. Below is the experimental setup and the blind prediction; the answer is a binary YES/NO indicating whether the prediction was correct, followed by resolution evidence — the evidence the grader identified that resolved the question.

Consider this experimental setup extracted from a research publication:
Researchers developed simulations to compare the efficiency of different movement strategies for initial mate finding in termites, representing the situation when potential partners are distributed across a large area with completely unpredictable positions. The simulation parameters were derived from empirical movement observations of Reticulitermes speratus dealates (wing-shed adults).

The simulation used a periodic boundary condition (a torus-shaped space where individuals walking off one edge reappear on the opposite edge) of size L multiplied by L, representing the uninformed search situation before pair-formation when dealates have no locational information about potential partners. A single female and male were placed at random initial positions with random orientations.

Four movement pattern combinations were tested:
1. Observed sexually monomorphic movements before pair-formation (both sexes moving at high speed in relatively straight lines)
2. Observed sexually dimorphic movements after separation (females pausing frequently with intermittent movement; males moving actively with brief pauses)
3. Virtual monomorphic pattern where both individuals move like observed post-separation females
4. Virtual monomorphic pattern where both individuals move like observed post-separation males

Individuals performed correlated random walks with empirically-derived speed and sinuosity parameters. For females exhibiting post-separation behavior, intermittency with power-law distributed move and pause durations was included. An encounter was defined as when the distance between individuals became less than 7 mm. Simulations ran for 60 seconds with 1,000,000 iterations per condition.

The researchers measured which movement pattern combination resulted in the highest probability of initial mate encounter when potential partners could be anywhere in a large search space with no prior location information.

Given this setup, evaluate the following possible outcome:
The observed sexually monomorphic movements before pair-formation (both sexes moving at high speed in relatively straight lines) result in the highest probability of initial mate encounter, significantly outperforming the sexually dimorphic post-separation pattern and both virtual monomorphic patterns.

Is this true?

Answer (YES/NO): YES